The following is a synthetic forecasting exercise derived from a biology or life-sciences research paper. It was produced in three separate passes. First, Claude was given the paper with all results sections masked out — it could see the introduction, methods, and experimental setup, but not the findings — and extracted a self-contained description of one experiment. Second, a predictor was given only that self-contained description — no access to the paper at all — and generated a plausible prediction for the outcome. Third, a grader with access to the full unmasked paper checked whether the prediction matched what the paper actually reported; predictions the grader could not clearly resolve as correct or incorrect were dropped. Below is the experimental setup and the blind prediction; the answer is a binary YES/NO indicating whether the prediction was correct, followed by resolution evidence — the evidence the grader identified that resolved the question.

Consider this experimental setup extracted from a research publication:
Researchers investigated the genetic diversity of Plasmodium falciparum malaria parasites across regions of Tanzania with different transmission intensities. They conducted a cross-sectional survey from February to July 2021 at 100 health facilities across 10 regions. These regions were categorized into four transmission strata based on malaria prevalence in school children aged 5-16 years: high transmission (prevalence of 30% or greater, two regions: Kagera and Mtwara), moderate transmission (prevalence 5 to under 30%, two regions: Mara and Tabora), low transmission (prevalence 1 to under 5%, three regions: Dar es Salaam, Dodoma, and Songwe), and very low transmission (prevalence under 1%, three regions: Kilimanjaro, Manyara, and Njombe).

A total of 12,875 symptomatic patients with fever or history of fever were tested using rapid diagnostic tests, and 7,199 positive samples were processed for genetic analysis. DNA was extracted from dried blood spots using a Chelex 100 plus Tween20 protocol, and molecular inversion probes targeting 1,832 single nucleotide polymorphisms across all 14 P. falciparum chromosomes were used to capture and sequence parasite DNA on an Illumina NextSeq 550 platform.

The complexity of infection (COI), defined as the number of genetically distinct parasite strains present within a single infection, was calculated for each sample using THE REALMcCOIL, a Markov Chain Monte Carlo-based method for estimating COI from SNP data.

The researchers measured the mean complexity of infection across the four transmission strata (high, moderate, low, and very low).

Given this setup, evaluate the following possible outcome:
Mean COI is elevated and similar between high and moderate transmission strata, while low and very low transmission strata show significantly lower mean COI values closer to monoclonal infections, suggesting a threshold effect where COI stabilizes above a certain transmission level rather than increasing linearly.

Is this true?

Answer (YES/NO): NO